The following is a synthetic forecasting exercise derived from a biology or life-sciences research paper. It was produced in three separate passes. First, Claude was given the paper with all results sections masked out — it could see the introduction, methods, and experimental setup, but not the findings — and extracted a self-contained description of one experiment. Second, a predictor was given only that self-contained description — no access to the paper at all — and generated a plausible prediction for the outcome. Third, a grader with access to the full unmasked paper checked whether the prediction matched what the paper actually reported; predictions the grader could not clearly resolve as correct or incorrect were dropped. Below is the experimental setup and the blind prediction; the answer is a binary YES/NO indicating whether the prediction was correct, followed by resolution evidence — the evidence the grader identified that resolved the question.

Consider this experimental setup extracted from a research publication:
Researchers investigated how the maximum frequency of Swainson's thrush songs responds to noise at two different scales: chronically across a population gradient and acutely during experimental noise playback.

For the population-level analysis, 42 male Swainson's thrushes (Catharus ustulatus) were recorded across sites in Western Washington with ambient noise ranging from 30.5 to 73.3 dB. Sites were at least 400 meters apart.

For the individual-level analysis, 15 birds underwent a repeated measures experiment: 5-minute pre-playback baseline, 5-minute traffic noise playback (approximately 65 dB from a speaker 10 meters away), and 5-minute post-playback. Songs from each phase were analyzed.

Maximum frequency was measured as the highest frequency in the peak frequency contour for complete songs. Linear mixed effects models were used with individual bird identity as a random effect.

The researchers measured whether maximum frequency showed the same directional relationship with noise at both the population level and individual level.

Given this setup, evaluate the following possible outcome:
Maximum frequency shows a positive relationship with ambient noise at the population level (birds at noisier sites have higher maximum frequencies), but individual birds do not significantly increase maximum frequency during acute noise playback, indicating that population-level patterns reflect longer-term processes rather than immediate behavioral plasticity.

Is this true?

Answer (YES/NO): NO